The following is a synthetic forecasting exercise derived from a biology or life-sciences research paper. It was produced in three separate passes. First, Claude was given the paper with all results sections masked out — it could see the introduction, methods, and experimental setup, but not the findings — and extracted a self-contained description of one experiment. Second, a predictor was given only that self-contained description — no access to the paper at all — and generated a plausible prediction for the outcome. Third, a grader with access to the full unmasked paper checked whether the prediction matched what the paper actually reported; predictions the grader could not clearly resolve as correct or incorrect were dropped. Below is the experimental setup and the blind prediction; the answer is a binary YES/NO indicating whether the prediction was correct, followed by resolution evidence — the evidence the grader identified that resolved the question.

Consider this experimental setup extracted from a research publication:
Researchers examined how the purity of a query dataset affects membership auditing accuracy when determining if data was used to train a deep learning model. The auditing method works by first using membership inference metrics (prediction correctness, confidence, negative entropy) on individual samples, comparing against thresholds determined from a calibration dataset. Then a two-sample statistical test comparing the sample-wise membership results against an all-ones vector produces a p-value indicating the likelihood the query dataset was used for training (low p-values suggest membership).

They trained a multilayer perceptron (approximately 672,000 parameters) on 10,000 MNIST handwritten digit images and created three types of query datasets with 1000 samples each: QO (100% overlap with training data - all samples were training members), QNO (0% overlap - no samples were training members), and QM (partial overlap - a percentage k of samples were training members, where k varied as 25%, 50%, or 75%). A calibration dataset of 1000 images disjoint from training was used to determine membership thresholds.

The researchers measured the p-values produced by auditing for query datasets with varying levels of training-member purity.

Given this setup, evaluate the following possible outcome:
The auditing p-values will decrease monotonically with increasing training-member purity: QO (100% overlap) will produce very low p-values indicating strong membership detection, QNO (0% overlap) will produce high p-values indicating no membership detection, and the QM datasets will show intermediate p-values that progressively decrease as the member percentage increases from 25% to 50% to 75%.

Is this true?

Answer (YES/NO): NO